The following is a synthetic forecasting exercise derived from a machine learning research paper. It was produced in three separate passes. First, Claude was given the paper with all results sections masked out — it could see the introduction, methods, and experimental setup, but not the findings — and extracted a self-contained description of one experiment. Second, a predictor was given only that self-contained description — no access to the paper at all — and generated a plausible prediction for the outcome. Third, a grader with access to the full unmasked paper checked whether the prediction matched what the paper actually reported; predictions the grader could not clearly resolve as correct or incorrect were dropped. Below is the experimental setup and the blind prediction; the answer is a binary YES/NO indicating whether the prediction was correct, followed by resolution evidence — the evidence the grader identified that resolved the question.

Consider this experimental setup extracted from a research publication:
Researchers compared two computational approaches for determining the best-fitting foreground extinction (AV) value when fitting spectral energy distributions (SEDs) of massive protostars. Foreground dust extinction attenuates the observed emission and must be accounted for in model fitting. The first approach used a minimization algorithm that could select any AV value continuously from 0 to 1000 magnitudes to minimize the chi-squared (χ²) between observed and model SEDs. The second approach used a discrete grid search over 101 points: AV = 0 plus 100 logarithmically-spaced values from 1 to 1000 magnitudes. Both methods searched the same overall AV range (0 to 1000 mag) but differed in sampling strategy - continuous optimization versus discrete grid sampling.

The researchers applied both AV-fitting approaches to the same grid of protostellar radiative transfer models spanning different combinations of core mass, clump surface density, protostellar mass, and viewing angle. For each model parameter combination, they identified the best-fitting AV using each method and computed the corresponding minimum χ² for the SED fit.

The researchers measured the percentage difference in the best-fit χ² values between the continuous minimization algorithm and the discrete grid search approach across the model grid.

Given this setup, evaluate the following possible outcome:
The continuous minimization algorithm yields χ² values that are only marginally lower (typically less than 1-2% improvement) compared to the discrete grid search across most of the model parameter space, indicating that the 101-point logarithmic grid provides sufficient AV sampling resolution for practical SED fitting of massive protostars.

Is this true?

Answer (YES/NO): NO